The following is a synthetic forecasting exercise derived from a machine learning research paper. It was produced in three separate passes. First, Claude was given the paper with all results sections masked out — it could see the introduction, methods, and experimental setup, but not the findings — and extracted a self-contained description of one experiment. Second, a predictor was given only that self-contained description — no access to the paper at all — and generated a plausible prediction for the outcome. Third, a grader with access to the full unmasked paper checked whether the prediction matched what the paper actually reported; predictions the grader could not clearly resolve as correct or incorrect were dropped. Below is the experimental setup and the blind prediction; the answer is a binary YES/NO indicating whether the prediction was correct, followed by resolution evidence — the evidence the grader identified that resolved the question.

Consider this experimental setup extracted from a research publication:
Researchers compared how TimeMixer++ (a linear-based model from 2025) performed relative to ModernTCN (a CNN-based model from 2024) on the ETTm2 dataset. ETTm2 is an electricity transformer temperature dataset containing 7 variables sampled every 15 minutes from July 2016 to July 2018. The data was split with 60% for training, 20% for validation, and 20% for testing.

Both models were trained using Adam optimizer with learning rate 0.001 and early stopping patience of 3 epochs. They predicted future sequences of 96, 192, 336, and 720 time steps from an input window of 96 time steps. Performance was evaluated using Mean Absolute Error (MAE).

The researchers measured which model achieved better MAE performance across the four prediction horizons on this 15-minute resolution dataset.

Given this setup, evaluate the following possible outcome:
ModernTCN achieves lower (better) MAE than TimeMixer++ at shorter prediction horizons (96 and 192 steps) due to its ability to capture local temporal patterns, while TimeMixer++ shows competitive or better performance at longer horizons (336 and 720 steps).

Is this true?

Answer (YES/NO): NO